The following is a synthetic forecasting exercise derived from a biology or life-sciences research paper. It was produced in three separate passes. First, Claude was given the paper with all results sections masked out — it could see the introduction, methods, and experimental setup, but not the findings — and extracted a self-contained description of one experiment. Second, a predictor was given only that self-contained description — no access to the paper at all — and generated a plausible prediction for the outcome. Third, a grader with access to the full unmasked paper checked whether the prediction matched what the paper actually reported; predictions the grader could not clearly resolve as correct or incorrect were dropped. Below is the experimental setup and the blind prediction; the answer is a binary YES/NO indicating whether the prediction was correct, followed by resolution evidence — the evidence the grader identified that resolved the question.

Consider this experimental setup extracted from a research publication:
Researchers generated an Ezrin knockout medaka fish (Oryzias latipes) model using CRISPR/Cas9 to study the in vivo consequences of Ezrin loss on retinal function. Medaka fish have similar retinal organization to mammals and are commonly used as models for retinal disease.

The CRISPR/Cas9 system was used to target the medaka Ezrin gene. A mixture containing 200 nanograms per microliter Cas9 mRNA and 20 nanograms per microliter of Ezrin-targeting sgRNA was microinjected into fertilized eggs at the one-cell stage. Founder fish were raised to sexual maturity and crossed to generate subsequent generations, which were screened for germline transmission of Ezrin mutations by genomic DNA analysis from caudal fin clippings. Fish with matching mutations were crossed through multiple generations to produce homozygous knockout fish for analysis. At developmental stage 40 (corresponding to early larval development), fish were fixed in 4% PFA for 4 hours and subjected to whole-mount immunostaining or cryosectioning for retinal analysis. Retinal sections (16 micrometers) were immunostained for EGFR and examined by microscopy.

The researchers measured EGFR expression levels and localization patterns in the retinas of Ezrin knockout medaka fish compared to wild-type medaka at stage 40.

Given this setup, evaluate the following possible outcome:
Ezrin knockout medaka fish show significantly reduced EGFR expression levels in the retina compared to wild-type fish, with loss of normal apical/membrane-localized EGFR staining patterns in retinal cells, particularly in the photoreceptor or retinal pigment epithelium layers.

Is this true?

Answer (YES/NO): NO